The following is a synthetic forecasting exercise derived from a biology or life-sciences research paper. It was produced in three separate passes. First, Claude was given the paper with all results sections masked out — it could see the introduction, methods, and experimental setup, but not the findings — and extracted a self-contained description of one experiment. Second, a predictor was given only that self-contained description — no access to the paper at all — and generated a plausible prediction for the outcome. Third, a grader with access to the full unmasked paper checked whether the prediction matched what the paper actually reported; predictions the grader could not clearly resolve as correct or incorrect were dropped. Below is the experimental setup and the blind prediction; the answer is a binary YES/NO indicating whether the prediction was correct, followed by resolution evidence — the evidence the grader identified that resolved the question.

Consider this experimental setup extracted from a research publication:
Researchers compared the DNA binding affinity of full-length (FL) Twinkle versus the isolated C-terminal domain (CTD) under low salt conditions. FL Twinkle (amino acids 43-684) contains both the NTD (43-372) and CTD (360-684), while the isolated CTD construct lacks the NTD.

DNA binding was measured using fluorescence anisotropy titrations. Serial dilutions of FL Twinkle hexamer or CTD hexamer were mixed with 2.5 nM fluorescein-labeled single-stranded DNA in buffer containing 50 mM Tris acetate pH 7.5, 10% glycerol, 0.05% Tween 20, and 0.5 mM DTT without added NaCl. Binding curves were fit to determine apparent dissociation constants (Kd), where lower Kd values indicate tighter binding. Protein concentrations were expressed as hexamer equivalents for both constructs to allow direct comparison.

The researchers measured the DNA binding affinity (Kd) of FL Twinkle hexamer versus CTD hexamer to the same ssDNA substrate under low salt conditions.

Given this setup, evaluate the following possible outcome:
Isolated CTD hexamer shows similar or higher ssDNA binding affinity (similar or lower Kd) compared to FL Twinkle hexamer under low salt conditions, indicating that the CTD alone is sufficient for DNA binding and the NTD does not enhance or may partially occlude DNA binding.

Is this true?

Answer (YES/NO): NO